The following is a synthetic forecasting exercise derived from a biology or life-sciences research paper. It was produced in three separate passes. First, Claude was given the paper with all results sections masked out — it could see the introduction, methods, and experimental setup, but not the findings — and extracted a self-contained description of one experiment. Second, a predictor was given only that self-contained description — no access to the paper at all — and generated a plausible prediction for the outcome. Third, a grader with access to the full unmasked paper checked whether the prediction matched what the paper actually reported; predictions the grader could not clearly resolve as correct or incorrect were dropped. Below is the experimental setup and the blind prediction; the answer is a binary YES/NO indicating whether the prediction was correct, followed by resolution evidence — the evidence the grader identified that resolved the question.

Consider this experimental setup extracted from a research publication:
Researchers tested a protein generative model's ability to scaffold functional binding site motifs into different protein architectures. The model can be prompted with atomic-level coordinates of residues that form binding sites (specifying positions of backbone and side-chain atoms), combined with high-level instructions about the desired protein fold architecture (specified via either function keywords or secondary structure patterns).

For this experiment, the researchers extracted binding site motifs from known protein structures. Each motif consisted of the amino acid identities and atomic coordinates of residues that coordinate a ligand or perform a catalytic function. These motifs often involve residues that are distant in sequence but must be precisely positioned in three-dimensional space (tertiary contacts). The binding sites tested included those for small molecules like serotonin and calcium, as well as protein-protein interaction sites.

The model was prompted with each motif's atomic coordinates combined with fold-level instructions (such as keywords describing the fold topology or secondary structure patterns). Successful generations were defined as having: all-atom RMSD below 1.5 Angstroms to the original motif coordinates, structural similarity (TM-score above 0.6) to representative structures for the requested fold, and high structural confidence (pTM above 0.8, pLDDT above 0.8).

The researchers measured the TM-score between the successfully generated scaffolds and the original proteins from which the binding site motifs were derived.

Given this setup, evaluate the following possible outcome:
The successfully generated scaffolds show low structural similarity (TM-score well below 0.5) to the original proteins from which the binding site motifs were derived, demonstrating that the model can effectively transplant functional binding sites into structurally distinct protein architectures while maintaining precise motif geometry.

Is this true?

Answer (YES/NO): YES